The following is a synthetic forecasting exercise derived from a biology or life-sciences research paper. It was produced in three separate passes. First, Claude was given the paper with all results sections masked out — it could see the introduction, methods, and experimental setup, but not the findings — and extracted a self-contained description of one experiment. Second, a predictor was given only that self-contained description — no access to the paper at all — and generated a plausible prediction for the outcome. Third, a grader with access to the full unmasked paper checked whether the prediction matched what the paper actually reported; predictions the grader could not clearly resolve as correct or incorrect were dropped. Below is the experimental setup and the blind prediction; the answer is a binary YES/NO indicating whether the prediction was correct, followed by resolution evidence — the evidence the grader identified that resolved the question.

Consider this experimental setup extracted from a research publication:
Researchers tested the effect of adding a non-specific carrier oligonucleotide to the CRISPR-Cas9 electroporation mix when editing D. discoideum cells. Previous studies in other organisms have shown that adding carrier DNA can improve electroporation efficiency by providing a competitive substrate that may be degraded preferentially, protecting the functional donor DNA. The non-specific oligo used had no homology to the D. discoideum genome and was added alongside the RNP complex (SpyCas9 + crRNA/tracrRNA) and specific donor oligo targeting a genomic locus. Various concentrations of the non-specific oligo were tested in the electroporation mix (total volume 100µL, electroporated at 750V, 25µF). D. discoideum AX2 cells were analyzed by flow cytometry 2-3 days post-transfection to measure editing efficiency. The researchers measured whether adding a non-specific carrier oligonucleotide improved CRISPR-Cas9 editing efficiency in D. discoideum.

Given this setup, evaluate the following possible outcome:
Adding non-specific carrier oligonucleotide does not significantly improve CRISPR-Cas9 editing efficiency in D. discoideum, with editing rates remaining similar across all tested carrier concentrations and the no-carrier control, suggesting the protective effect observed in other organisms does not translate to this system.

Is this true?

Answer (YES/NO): NO